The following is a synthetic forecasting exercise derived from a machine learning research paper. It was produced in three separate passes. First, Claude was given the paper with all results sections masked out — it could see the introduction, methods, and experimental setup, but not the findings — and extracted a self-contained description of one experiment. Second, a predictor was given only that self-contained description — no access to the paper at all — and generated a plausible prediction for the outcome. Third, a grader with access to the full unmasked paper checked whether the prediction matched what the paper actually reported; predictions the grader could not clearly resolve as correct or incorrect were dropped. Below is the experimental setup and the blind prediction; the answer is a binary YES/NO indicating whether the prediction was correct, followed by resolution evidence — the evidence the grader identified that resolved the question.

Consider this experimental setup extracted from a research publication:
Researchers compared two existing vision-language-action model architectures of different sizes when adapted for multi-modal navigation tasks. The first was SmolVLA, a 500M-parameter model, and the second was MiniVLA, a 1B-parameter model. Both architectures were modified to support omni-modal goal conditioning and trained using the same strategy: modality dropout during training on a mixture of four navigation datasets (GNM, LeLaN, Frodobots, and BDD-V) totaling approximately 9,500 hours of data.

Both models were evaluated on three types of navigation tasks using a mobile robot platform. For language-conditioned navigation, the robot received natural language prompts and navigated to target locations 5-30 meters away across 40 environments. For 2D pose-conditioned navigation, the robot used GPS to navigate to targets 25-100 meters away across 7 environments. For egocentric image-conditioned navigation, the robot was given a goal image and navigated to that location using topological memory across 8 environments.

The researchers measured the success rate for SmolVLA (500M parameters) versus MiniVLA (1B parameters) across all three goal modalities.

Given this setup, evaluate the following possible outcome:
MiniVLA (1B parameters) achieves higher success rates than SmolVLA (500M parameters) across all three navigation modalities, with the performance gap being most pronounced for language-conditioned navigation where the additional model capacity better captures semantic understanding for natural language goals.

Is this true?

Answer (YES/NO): NO